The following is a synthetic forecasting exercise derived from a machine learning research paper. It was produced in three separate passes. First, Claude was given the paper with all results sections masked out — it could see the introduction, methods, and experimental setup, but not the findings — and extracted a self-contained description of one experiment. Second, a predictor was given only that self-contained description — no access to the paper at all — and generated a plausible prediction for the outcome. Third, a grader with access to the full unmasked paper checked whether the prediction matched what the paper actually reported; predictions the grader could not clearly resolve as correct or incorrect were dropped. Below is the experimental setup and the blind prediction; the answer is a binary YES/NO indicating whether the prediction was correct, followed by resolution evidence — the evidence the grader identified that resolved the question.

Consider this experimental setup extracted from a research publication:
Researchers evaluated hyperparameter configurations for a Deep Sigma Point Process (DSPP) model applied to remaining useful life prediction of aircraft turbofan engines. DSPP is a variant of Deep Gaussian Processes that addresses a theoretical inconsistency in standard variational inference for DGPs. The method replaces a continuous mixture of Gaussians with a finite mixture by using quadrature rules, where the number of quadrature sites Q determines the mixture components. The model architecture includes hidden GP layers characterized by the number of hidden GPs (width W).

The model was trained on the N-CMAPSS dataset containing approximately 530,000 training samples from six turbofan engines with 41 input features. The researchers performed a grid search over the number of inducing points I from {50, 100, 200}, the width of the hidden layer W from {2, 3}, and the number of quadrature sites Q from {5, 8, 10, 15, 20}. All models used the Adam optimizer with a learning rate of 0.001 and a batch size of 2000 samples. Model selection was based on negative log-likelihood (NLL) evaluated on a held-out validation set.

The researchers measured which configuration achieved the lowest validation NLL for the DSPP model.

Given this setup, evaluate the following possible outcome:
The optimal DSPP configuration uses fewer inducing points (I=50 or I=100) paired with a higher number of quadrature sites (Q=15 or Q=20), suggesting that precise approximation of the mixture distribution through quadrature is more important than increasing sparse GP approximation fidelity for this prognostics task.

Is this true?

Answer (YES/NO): YES